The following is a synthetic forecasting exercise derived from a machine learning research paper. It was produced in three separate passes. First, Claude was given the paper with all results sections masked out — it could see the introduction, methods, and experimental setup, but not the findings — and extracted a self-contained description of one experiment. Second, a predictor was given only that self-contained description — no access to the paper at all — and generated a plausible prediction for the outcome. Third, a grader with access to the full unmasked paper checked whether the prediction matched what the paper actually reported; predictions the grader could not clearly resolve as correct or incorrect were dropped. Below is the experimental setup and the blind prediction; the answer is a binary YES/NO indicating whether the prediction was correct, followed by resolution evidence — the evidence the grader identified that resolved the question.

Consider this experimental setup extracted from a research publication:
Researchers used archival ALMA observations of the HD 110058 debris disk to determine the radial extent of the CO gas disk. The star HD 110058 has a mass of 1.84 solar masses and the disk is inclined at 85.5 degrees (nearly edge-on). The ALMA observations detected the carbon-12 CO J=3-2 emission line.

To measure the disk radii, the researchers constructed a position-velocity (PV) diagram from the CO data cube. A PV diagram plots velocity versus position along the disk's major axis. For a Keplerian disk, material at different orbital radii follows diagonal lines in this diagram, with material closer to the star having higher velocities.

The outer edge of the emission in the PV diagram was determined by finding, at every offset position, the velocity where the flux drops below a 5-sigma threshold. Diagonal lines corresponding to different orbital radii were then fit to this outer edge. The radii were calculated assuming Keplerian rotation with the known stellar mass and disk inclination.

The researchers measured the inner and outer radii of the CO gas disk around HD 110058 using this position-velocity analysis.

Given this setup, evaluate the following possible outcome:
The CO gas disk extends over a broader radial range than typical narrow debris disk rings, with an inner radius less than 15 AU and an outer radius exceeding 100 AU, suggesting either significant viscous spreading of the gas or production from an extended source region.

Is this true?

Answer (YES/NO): NO